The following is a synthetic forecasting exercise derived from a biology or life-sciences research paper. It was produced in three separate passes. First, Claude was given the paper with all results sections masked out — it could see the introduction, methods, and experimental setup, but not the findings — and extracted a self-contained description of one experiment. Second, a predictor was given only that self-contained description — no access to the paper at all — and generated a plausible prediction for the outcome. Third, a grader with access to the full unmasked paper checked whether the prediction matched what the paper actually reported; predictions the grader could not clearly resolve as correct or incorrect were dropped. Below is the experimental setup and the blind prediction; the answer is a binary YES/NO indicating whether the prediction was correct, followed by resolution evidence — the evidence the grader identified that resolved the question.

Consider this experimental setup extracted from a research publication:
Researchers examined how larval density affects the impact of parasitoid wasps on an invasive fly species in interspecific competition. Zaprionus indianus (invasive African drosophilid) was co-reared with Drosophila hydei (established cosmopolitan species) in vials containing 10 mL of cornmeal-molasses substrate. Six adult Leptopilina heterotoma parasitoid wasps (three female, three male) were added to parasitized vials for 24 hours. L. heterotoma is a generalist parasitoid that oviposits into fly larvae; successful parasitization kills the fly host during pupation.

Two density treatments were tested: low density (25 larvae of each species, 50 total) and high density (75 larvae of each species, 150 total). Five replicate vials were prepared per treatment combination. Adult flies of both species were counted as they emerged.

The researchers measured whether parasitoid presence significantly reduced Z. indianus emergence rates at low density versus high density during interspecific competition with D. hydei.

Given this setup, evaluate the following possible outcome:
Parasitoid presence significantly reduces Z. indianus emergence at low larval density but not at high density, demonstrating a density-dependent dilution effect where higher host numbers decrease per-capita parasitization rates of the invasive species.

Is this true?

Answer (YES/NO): YES